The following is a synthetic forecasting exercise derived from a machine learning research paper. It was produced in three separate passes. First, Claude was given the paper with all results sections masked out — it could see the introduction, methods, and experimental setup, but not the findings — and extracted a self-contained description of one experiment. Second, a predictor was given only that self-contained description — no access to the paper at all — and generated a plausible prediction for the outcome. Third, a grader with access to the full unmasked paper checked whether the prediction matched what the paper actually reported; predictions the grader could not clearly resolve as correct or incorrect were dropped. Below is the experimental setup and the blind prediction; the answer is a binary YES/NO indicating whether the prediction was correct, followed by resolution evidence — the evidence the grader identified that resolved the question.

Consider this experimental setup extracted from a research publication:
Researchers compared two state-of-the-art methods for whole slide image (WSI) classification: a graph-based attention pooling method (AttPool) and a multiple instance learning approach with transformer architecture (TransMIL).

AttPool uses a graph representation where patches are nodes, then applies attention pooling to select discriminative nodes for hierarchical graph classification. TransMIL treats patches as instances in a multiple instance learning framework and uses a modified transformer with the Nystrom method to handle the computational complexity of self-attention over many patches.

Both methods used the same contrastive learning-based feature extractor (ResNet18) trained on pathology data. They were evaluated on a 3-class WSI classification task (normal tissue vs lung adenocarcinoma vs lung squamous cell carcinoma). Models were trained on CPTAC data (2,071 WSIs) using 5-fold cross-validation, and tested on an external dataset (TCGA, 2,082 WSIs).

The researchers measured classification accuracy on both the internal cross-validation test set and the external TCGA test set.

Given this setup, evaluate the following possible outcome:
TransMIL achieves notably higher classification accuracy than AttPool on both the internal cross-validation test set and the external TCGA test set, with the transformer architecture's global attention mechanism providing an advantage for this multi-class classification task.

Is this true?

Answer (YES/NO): NO